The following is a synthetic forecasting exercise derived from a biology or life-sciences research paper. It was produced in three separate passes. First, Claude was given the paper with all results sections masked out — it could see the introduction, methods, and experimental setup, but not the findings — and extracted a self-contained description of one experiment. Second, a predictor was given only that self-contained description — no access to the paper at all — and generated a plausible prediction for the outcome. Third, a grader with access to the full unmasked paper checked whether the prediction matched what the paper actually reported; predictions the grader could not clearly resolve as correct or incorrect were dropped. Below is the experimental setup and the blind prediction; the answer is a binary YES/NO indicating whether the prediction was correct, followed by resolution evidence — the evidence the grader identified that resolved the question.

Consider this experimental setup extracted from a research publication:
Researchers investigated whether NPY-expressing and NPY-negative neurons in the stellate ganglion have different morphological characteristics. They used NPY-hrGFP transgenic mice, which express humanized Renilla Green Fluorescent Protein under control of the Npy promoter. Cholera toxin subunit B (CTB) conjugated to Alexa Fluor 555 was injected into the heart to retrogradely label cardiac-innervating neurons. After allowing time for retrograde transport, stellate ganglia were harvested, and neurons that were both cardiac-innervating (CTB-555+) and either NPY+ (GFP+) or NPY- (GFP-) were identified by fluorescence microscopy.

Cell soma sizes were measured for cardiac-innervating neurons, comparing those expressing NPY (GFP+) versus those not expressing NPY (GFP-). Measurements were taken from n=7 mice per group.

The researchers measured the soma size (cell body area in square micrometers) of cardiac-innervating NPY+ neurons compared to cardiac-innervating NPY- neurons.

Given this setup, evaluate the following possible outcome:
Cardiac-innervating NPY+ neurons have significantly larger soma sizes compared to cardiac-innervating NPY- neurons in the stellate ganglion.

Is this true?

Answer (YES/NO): YES